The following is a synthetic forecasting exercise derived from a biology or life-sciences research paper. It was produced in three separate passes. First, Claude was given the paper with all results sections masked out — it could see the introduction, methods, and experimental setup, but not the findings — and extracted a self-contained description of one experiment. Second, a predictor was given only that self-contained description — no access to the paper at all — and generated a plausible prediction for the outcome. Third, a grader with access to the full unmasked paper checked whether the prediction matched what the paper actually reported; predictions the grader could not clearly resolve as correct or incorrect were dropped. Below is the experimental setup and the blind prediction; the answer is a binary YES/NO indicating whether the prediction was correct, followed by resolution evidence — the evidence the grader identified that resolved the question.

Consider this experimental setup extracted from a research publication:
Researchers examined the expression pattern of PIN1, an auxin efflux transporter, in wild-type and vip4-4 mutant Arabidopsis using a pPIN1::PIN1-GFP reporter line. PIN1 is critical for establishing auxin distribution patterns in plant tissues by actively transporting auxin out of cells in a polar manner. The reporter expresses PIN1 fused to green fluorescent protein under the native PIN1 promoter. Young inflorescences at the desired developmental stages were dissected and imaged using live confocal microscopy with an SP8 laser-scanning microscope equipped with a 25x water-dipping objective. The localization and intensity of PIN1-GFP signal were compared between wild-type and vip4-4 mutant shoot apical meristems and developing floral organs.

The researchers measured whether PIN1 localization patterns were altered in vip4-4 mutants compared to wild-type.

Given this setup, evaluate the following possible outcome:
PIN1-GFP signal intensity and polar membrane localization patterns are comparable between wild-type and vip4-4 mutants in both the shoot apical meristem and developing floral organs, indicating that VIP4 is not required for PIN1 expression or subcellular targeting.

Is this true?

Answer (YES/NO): NO